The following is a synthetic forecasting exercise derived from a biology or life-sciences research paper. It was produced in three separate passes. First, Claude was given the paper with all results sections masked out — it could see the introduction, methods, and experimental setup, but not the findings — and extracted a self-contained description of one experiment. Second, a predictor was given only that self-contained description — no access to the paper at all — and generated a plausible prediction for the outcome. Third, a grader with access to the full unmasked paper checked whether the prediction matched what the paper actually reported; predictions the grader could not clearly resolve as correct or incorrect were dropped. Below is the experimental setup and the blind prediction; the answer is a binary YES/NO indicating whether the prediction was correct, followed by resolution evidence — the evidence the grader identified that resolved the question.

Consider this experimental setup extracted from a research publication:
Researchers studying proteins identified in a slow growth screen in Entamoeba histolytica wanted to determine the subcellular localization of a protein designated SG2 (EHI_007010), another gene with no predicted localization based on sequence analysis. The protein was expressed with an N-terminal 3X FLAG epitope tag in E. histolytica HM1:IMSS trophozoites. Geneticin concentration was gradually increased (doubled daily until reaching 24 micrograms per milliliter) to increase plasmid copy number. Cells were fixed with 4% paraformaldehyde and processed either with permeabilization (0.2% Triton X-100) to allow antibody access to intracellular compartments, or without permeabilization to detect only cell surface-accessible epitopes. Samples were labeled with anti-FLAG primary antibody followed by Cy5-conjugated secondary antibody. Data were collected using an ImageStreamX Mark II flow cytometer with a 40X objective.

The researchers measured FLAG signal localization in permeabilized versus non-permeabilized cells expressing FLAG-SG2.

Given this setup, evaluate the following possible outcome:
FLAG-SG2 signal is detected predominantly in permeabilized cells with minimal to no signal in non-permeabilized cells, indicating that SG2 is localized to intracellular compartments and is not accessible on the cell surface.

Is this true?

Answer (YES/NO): YES